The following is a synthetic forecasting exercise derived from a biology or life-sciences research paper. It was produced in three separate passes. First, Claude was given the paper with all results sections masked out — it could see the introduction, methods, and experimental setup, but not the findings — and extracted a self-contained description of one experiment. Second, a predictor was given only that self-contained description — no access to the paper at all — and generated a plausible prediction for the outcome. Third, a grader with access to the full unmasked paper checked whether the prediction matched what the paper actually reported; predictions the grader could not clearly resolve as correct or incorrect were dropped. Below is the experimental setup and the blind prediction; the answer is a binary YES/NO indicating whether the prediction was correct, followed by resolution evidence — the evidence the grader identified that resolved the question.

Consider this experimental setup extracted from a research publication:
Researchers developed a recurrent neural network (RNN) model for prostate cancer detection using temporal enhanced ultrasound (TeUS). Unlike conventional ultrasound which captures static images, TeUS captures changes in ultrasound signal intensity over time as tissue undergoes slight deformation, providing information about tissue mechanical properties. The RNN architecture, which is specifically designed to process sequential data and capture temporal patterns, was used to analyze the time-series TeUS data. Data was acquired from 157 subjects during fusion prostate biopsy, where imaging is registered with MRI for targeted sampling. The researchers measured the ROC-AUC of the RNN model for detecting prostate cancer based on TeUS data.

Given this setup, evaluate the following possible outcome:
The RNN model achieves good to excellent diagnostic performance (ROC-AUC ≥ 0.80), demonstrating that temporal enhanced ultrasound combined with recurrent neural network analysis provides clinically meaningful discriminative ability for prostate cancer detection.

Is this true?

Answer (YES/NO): YES